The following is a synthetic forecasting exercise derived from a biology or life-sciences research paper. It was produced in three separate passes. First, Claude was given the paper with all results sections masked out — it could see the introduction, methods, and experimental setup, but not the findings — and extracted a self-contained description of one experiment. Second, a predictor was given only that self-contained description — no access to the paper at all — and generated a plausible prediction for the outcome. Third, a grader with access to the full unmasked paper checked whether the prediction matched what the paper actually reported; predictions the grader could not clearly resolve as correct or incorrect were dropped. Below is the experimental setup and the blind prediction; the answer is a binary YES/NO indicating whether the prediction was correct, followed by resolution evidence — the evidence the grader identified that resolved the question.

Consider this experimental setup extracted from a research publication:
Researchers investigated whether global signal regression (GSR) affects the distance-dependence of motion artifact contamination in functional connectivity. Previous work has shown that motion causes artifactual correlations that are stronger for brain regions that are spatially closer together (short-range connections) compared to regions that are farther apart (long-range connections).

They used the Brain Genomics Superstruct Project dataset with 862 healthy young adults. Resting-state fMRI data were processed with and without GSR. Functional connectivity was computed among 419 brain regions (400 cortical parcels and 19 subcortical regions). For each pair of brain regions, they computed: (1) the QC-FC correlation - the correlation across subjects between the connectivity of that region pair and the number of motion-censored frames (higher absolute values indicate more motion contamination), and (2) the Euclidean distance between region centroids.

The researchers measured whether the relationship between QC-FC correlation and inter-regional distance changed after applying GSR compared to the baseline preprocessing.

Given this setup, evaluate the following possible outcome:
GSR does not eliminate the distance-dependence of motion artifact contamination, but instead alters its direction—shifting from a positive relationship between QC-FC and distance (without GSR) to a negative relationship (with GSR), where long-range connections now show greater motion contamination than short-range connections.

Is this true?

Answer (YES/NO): NO